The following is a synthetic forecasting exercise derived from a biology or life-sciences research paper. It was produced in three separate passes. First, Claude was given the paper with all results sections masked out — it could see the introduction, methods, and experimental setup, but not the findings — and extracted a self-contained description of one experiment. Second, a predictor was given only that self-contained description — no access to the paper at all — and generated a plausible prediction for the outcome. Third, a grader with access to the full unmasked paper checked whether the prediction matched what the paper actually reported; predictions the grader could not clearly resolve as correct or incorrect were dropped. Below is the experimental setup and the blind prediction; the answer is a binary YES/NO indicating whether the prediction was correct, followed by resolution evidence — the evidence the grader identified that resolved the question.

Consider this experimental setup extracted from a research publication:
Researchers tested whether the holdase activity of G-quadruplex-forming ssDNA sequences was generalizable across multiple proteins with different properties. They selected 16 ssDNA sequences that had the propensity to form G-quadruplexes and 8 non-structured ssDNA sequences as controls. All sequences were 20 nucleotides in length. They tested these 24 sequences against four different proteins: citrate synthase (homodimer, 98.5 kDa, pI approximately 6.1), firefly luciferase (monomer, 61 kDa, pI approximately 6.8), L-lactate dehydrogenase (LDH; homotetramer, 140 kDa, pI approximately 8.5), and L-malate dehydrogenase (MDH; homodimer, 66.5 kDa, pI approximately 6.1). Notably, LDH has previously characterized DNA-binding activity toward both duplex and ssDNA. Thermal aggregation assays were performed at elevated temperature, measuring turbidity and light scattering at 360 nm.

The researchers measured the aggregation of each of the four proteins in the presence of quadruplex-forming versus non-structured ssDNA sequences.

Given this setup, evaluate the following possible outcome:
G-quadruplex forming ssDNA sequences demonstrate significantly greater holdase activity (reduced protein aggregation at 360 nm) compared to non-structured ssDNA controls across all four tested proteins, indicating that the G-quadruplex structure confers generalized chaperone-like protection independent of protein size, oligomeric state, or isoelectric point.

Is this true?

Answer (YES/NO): YES